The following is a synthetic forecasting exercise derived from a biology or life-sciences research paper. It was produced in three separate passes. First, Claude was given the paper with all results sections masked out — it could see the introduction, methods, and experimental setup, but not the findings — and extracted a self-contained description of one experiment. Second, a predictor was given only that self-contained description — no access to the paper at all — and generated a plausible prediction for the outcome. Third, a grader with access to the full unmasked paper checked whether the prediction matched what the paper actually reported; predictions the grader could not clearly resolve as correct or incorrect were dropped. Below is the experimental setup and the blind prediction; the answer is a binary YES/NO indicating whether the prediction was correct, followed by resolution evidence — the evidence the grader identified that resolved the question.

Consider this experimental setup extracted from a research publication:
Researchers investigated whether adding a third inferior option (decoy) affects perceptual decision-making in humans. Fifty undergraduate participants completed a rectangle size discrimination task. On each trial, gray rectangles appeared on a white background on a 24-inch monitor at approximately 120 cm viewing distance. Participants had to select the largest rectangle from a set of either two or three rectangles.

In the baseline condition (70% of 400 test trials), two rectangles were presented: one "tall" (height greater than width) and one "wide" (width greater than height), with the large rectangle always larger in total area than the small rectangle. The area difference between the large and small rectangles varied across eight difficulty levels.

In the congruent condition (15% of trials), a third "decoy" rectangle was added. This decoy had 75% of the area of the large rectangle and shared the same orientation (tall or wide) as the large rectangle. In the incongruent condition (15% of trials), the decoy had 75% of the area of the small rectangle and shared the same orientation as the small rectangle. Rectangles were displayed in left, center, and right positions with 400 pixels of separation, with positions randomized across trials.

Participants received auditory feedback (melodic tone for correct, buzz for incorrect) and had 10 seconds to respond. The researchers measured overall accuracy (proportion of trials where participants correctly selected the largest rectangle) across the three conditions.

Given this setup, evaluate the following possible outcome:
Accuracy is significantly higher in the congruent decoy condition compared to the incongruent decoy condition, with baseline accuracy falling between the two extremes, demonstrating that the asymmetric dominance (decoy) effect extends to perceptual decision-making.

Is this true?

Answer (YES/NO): NO